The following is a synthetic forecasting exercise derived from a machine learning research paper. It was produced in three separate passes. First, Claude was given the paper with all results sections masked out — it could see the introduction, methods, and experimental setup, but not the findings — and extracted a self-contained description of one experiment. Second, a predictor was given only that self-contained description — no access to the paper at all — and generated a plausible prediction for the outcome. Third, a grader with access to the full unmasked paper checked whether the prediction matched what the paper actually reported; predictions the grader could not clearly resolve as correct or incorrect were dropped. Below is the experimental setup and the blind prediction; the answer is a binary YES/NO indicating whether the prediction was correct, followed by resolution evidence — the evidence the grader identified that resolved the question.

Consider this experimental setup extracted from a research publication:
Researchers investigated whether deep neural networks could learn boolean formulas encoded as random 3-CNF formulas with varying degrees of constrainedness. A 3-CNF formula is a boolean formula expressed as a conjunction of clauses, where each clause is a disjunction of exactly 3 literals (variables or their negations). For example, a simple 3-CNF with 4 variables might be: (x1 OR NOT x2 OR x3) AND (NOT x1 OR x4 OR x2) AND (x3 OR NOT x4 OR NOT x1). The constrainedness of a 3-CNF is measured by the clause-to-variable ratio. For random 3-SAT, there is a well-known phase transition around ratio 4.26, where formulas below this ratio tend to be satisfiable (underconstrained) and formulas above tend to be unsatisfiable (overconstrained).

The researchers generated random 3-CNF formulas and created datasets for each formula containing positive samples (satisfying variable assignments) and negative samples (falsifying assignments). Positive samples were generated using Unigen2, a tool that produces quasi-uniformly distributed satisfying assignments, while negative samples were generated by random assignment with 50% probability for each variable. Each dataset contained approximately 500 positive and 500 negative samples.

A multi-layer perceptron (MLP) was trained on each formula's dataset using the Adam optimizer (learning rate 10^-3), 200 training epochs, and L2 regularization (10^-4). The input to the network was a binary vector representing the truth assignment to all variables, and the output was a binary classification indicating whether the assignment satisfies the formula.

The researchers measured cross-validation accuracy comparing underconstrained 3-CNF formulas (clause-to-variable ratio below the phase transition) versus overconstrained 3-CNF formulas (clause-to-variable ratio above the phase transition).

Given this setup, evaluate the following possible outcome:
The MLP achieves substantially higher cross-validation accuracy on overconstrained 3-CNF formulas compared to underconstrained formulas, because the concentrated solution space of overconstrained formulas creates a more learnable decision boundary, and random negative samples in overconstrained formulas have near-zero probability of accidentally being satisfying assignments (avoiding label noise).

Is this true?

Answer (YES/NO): YES